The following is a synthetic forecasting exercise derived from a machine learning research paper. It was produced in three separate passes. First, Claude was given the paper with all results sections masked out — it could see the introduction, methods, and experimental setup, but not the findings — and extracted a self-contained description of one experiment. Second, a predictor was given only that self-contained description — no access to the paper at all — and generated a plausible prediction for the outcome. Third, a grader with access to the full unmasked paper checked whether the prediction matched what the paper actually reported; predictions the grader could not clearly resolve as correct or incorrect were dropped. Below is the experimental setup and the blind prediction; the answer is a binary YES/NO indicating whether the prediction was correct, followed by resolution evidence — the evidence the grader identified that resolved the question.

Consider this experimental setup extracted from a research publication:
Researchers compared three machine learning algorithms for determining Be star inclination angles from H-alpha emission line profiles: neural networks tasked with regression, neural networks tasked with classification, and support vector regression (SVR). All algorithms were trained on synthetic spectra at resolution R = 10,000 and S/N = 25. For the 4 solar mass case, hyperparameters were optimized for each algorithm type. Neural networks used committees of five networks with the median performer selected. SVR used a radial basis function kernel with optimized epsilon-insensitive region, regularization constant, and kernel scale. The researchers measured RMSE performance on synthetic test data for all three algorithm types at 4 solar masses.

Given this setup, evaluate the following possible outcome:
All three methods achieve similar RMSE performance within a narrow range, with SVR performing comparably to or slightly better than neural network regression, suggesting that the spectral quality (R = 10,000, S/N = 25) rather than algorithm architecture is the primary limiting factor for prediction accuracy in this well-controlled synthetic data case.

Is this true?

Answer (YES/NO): NO